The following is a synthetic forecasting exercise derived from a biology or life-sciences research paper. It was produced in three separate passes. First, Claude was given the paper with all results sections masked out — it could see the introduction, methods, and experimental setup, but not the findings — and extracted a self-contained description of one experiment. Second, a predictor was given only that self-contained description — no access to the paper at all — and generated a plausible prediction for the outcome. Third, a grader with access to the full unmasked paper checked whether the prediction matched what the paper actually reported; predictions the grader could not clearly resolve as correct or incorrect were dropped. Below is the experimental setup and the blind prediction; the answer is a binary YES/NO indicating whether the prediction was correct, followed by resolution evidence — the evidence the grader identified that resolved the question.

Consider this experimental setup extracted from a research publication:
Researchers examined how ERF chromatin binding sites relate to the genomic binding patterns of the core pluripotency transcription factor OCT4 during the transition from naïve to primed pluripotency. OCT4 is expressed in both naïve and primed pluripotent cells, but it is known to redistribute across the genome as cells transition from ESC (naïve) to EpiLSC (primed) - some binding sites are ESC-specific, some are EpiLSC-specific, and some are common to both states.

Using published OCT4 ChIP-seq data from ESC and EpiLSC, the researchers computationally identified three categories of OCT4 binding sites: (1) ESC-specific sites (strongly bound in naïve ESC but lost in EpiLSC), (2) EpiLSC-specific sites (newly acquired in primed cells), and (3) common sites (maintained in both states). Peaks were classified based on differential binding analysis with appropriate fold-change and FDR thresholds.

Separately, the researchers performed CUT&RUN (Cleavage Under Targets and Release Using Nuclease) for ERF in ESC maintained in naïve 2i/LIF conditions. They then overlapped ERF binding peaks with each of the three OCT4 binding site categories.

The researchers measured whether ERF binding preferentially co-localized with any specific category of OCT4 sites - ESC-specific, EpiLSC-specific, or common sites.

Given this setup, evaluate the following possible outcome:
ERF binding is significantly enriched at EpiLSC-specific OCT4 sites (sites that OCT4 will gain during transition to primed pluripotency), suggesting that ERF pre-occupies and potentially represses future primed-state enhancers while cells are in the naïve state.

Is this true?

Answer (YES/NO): NO